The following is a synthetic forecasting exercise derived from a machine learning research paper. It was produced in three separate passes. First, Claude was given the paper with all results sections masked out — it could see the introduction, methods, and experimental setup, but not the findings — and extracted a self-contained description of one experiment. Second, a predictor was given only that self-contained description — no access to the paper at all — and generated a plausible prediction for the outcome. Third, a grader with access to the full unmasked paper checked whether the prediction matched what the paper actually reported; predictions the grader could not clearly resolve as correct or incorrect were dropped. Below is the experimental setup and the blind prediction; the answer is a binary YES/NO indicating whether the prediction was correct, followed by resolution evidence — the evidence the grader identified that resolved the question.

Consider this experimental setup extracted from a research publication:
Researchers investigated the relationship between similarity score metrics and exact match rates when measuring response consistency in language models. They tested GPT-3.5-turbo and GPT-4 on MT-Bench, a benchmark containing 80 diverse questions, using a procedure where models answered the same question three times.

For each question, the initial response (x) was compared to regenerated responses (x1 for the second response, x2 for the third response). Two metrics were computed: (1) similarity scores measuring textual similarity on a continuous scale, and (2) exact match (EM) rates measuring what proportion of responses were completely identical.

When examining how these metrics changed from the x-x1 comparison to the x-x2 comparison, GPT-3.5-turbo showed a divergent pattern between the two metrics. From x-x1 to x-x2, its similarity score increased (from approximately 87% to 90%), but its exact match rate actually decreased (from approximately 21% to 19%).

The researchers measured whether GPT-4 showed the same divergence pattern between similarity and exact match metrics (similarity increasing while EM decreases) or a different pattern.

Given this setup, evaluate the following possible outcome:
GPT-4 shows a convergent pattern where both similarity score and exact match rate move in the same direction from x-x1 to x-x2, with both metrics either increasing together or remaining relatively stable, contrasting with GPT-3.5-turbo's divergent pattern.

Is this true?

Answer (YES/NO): NO